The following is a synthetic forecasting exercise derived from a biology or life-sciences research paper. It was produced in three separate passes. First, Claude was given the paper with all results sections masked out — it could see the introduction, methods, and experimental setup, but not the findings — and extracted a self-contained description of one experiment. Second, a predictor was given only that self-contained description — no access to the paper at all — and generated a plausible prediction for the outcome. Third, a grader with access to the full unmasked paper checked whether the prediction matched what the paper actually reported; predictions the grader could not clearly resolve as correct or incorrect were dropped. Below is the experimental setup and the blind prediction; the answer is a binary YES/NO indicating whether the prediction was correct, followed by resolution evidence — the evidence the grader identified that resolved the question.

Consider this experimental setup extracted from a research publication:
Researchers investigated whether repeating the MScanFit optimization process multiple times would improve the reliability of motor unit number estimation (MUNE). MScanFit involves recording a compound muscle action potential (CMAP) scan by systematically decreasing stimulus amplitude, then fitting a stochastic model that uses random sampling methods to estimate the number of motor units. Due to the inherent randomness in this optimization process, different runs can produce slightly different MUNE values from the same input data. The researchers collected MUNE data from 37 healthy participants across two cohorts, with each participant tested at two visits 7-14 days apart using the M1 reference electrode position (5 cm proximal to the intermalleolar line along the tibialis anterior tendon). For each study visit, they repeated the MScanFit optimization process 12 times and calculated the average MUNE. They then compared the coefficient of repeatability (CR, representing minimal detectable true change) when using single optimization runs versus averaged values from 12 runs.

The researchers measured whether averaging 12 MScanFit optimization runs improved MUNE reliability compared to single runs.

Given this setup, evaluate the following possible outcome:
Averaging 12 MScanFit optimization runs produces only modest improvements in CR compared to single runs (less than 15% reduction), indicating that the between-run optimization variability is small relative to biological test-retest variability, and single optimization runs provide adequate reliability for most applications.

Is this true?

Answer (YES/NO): YES